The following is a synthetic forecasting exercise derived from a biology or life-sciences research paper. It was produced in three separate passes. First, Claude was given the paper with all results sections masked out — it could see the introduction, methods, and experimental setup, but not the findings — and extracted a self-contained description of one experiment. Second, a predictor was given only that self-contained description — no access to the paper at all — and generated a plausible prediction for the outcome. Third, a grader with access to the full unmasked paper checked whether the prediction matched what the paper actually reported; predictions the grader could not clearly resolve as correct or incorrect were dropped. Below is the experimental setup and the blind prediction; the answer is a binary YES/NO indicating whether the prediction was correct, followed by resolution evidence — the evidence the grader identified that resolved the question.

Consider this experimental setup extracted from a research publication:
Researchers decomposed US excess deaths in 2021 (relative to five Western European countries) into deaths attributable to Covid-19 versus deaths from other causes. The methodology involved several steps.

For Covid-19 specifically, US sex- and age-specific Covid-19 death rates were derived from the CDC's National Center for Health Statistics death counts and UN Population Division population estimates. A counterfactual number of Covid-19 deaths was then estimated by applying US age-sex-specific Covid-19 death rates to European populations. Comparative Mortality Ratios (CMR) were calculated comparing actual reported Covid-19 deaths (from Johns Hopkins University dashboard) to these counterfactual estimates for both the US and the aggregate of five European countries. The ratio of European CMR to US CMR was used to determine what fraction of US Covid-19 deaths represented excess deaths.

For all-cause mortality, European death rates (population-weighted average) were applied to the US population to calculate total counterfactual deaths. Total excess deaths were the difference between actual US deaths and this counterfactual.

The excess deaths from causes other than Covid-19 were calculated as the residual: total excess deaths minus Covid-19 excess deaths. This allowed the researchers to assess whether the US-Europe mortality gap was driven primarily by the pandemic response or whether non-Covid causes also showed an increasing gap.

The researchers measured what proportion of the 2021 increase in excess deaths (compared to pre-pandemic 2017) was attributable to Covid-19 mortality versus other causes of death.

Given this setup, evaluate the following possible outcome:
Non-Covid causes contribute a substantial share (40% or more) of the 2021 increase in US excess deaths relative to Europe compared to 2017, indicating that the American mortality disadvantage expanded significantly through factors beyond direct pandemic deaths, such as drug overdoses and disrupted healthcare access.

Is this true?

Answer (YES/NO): NO